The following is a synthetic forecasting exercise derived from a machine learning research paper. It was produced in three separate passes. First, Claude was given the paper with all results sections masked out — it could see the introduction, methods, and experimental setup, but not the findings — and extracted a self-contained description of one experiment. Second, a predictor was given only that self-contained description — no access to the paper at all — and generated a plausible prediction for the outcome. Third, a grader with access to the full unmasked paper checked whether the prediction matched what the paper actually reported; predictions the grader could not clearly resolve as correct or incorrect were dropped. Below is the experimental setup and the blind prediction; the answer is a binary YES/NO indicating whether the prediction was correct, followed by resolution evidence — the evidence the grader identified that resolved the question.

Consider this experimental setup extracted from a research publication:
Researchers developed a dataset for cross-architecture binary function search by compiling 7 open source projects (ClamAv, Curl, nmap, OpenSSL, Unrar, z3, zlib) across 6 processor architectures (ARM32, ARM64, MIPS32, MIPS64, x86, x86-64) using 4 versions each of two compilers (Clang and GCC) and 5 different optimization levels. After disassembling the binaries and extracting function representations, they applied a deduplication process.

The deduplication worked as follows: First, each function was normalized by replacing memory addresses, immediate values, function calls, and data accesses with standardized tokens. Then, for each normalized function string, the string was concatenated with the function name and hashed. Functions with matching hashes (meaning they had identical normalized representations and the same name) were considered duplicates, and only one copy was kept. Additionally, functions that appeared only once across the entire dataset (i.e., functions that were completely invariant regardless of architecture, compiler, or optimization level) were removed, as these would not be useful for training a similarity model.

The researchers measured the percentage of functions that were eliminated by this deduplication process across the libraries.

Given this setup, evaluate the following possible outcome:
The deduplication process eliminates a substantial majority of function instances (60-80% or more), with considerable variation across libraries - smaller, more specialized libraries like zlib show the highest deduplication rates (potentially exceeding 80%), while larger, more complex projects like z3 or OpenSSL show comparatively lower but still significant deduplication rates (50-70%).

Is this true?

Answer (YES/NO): NO